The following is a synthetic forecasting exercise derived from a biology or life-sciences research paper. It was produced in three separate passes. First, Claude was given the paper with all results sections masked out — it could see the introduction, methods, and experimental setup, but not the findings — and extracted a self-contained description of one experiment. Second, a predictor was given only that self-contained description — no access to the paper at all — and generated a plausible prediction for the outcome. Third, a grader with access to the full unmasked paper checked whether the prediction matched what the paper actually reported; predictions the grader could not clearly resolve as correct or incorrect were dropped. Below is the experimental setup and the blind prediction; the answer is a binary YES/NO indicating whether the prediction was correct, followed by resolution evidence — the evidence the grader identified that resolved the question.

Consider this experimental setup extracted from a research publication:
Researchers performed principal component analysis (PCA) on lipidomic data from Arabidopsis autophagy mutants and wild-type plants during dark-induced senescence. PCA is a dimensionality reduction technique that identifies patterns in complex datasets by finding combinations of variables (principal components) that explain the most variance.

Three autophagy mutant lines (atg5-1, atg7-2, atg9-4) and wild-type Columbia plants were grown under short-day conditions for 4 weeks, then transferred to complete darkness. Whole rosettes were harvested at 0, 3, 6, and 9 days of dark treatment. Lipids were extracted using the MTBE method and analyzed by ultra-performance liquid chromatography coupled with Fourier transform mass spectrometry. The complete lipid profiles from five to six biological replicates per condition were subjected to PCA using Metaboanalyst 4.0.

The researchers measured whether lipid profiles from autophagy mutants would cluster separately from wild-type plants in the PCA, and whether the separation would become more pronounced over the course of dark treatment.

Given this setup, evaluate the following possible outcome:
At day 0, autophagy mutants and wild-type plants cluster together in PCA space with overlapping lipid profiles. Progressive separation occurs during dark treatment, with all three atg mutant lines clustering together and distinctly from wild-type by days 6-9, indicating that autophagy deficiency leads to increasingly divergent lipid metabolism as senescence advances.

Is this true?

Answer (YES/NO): NO